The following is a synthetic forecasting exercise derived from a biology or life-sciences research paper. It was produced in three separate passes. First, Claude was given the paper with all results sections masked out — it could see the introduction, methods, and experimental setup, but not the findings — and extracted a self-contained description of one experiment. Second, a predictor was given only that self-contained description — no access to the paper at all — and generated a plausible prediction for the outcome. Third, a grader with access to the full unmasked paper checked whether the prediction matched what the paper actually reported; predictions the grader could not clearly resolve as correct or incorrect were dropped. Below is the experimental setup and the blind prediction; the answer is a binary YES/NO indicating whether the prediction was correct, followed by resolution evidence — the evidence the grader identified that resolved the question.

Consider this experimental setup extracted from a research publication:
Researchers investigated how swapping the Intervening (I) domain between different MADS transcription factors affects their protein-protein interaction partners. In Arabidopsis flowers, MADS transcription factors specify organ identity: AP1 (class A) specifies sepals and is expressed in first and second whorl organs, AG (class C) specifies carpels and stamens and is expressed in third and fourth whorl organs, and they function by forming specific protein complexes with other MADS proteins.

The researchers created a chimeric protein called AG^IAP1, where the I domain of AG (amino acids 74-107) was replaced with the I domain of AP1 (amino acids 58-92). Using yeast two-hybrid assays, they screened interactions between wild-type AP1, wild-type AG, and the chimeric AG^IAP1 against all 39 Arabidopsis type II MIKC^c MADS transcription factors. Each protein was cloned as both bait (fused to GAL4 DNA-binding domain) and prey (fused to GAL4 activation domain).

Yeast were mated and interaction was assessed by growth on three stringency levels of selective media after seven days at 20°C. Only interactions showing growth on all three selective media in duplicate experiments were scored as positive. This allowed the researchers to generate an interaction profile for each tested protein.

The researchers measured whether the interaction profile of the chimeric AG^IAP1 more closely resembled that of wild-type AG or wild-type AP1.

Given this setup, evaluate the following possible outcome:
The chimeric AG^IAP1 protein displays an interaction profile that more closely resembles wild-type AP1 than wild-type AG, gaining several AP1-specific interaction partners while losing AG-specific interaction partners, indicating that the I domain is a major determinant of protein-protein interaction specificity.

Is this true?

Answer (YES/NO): YES